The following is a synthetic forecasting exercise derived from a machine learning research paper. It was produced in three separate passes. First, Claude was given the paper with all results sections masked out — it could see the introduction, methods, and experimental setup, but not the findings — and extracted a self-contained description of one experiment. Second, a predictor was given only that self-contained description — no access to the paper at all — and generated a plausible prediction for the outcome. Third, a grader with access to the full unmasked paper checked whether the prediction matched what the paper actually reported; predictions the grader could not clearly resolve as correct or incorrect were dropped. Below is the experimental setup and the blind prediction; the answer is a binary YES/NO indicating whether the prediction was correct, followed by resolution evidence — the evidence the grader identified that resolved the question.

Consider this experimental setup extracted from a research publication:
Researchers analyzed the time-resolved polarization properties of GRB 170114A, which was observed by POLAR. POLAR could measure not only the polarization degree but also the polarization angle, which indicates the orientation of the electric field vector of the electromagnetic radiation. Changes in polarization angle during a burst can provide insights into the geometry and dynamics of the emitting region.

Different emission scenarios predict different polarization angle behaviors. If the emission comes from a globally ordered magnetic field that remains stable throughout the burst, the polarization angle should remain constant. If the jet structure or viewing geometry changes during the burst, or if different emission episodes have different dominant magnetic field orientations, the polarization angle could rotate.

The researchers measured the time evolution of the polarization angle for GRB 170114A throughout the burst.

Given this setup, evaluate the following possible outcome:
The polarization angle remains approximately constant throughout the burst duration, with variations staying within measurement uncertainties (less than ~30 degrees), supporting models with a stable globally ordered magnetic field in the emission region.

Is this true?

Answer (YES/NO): NO